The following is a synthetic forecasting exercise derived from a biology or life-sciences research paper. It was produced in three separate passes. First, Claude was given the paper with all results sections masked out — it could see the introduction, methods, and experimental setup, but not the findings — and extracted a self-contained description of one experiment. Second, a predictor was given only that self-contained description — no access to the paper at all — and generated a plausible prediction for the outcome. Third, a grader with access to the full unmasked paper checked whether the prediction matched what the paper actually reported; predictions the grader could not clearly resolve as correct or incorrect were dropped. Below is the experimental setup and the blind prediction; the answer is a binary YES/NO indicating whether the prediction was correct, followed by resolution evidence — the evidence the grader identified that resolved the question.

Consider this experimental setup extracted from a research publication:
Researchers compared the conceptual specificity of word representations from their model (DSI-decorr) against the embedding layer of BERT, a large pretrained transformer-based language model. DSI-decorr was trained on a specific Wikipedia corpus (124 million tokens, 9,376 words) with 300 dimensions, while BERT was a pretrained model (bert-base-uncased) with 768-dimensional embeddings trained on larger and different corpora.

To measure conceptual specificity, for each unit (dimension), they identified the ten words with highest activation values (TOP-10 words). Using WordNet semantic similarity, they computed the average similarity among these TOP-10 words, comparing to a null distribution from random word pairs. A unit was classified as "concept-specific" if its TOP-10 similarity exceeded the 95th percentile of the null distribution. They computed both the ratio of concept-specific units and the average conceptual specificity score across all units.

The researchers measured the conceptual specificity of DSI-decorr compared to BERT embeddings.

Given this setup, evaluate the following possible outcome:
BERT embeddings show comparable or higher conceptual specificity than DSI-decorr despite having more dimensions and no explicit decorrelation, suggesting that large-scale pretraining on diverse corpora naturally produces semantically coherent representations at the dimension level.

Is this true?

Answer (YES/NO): NO